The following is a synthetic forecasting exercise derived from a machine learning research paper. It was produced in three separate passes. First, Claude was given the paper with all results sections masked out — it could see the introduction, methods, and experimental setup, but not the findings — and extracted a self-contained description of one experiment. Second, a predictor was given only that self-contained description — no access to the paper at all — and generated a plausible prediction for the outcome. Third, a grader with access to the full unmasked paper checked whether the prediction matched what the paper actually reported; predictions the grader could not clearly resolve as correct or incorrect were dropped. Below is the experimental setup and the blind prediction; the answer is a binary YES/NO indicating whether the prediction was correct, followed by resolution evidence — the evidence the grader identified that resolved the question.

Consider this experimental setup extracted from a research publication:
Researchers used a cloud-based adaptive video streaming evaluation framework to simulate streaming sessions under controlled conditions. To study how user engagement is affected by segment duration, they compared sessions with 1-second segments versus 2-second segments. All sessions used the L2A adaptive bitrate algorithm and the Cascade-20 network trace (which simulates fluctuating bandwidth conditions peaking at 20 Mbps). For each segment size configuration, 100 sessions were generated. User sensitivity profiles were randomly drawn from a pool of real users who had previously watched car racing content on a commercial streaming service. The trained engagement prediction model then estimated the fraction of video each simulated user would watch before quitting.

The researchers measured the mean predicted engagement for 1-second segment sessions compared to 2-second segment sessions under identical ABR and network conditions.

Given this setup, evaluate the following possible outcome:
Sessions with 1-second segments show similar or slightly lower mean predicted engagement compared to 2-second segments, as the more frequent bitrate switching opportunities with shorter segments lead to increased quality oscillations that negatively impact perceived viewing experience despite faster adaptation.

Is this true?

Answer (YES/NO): NO